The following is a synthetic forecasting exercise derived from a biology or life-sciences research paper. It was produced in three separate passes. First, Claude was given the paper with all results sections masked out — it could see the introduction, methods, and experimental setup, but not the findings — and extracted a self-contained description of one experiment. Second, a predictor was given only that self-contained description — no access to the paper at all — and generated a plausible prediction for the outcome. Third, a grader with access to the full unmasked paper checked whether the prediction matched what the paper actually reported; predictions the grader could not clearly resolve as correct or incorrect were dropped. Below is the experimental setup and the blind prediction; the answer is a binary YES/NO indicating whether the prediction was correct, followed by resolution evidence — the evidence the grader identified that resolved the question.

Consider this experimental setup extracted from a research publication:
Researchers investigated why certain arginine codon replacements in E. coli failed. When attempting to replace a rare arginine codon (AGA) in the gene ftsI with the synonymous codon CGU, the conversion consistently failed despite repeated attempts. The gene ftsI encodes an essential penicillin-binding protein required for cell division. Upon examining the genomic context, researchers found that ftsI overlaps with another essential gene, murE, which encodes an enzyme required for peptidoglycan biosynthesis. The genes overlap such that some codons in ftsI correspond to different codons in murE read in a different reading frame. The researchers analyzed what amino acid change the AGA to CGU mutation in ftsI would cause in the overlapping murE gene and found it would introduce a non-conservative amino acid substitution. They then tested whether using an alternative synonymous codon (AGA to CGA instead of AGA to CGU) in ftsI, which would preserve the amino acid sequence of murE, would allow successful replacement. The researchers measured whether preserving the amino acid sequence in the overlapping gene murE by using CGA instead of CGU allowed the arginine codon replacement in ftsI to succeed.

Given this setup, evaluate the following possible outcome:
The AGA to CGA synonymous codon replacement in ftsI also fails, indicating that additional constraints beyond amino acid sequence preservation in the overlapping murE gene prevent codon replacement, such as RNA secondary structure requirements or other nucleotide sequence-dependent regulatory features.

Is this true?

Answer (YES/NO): NO